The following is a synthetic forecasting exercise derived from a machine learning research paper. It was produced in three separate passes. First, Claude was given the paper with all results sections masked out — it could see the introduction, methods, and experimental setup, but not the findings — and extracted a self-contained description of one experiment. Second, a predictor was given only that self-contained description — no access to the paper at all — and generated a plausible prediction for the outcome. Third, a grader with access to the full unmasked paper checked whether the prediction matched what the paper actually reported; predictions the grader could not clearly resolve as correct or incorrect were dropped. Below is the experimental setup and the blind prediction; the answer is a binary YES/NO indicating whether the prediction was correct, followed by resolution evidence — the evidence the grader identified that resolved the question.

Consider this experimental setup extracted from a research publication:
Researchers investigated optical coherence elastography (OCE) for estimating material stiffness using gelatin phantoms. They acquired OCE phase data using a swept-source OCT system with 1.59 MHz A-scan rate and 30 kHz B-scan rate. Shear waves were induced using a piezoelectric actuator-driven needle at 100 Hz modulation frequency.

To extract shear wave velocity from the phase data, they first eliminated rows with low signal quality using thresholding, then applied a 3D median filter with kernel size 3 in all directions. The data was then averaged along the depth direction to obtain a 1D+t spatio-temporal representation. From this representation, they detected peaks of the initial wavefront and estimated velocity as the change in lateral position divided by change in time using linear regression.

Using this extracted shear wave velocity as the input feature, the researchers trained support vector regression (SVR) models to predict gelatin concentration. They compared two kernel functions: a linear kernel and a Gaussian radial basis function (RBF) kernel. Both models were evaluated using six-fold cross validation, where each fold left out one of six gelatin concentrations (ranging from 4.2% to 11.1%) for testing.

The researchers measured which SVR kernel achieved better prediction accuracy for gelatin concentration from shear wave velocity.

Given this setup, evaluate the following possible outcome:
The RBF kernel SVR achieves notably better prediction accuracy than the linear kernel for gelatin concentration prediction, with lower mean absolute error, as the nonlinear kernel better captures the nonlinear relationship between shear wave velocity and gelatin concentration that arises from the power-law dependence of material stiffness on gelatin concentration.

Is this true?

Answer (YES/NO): NO